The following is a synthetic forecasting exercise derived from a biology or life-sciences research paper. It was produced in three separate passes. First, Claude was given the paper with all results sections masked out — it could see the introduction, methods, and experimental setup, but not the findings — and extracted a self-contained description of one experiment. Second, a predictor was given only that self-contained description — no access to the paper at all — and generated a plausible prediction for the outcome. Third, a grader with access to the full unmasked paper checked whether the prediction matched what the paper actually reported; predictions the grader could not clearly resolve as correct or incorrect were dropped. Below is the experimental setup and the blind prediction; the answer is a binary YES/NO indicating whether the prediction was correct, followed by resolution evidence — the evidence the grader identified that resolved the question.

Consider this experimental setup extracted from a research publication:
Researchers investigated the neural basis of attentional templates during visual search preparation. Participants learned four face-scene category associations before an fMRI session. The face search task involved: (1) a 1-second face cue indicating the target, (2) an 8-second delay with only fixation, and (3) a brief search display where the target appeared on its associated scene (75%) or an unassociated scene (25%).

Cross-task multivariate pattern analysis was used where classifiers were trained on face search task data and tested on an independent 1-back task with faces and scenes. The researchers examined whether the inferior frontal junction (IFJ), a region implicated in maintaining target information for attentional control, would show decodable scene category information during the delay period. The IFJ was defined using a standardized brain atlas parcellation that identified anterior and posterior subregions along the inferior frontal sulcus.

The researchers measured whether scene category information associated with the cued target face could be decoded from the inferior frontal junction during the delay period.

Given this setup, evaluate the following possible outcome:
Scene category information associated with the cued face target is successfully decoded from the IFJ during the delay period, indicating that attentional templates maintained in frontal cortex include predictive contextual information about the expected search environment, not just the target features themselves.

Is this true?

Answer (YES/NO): YES